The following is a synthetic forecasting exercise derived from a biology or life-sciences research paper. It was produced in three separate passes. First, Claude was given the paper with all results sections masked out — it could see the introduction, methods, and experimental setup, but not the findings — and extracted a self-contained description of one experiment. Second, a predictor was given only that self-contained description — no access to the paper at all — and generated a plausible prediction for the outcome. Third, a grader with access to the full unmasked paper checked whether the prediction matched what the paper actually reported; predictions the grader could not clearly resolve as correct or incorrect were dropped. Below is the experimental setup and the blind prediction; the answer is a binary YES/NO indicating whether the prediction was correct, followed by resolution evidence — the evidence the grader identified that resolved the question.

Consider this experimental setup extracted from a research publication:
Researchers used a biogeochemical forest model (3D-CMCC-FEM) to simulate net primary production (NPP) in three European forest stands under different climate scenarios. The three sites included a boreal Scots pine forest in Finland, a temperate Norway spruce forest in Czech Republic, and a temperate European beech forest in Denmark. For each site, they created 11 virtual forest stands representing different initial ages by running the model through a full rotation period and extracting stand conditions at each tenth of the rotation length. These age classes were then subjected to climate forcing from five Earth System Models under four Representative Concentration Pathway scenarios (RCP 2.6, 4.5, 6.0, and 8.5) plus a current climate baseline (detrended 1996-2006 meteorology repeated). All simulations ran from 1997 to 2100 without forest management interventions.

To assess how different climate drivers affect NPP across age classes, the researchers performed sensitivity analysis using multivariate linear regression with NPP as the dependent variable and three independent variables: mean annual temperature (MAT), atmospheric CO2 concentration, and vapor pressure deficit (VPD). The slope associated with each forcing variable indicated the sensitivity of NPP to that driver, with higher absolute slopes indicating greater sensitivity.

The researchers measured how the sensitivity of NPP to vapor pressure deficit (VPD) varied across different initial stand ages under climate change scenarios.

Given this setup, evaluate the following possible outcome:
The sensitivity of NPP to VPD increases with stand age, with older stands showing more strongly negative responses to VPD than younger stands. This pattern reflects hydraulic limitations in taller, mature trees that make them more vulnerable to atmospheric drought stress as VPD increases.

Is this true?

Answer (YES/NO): YES